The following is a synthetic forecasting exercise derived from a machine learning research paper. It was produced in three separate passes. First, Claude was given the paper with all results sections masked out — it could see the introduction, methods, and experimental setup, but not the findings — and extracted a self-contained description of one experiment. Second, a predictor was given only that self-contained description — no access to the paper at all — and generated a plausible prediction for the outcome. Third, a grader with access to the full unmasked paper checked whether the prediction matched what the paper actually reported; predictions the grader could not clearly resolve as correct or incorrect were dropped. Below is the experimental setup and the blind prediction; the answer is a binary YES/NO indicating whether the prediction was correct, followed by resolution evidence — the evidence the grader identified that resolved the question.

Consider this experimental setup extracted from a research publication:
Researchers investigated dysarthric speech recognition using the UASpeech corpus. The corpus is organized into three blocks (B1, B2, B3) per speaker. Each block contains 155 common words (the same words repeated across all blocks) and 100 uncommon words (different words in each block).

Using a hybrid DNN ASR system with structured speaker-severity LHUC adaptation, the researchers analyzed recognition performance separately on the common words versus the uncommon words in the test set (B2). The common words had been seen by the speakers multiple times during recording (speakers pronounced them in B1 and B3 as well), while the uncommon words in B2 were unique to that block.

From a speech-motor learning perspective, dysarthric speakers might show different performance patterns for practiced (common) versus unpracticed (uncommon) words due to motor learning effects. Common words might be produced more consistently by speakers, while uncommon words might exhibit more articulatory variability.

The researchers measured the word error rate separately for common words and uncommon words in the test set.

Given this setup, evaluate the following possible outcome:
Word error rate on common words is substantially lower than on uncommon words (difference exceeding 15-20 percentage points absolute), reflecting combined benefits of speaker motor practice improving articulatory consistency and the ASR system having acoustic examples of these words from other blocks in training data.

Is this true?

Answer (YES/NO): YES